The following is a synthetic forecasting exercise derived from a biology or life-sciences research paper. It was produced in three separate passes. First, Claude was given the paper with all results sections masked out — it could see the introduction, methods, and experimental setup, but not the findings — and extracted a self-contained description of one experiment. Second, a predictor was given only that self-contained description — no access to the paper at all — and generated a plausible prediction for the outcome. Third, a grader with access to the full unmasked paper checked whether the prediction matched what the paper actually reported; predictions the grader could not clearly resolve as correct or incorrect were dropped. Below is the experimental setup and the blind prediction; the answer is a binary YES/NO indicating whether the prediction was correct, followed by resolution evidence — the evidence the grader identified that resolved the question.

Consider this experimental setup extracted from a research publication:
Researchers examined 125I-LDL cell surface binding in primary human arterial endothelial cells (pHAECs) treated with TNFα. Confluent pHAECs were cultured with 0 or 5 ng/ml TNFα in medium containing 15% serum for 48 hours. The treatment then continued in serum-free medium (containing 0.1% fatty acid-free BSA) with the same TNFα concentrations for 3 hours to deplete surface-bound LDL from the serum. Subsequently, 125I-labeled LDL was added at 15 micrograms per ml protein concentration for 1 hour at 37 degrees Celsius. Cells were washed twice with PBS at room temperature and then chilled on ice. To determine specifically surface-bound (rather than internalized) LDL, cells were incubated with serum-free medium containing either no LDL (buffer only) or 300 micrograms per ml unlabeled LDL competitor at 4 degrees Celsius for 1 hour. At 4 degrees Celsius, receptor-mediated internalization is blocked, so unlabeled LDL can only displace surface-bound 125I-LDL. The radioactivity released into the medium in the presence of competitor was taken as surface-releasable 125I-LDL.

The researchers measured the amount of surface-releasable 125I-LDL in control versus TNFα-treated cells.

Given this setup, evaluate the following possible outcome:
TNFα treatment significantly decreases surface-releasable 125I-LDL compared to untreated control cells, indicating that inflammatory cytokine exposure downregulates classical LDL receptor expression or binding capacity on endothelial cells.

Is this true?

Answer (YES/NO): NO